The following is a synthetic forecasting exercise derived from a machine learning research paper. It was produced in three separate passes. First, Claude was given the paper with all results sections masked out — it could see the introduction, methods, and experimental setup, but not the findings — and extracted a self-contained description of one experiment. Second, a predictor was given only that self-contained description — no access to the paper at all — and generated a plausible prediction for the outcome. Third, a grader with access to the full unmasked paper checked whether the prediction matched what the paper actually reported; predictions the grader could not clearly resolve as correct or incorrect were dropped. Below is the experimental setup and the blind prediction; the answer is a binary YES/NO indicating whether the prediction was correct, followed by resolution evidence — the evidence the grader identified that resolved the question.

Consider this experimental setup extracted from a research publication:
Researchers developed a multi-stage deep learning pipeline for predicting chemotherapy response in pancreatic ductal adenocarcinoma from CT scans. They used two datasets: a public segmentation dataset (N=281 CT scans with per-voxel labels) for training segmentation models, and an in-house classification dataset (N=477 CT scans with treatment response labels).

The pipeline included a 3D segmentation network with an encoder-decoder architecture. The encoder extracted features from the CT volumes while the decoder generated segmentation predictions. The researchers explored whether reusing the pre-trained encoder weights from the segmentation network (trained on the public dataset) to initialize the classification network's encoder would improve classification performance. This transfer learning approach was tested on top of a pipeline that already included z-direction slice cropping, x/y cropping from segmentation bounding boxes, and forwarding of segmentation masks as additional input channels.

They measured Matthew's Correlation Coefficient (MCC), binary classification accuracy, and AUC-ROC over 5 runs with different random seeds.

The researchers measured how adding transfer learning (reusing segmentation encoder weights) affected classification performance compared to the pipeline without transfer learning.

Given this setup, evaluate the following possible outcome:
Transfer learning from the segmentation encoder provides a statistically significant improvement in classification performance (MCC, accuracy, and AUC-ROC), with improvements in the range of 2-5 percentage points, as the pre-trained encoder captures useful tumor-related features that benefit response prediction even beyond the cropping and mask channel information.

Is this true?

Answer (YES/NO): NO